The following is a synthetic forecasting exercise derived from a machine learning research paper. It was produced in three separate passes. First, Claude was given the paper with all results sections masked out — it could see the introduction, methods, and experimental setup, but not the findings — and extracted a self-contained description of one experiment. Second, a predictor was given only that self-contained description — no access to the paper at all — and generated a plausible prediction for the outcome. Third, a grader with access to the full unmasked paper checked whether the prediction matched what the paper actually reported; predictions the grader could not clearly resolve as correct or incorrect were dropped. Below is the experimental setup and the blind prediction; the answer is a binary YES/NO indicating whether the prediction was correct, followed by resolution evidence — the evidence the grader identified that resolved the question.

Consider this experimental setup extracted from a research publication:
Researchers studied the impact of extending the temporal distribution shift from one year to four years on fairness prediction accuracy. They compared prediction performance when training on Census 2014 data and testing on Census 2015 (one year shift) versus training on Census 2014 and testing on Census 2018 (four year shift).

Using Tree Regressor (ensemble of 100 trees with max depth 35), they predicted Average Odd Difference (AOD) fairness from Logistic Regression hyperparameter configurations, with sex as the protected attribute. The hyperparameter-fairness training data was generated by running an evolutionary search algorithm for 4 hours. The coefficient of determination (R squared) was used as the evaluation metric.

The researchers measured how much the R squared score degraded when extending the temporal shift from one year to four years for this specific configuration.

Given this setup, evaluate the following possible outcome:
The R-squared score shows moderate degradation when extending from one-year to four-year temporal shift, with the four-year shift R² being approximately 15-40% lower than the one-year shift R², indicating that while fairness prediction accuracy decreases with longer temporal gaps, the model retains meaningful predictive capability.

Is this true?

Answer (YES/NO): NO